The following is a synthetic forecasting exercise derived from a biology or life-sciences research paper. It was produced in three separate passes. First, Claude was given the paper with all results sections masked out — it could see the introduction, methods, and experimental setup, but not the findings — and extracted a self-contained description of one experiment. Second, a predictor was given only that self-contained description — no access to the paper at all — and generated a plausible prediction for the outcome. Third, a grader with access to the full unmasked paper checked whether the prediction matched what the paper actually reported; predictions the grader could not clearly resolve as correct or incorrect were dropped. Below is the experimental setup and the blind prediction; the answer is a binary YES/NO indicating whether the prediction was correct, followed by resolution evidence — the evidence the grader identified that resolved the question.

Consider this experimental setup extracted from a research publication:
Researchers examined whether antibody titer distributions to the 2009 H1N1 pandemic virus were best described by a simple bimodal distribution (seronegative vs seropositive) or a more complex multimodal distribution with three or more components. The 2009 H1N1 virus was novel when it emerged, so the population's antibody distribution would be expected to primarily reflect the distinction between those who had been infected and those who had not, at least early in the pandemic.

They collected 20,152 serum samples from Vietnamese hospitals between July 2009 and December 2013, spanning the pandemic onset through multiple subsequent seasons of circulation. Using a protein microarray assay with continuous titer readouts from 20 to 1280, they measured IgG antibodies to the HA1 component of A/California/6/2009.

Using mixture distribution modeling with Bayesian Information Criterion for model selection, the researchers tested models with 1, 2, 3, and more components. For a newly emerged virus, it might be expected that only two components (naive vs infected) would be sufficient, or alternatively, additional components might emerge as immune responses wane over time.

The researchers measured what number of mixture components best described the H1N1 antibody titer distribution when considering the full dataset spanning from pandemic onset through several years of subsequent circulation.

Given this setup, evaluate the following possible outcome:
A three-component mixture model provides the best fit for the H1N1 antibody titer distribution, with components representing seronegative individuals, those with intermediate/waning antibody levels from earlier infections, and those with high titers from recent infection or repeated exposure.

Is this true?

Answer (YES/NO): NO